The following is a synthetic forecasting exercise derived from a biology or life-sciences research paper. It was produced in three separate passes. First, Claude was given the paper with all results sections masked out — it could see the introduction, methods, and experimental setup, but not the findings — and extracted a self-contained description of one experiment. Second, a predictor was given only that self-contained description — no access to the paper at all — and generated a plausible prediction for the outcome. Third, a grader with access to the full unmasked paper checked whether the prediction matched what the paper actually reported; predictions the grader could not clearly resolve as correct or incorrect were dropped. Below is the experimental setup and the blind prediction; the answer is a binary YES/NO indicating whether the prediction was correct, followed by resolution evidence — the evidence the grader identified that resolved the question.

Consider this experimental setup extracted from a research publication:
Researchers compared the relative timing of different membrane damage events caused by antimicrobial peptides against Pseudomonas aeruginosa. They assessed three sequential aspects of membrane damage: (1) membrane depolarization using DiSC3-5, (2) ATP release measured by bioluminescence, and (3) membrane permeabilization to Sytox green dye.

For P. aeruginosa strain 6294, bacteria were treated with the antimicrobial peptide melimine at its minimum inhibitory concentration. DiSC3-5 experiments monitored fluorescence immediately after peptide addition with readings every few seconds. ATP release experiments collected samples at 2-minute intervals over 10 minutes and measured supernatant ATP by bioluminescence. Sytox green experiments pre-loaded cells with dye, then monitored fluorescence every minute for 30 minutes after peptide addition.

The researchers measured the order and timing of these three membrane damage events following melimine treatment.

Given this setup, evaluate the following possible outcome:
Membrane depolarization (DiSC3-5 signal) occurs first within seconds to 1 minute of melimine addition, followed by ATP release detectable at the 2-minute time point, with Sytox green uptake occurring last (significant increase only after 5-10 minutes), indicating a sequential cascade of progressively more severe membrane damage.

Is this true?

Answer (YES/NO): YES